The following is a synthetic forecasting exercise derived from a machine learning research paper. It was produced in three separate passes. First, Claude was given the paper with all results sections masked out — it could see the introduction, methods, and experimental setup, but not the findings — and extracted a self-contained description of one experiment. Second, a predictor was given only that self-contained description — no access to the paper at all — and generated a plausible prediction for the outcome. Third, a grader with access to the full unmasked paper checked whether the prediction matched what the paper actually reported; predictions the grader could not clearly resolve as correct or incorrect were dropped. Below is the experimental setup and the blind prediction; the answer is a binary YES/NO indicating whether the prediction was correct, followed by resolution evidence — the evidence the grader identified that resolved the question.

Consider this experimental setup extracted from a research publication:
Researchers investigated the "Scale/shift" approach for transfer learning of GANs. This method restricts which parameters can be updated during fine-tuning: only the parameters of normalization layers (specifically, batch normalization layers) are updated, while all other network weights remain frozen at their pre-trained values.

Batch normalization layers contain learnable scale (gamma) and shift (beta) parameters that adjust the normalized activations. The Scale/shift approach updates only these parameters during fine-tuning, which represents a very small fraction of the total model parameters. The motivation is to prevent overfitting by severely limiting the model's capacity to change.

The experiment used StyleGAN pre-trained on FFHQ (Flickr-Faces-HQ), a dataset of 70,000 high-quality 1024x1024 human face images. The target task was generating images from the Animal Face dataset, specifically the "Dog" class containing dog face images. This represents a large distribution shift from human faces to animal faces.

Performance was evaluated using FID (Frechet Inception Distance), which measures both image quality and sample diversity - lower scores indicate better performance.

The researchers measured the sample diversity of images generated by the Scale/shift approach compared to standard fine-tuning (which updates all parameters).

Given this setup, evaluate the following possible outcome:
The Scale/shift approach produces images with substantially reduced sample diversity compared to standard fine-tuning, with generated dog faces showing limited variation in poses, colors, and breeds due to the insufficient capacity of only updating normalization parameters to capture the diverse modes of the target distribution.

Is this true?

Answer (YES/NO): YES